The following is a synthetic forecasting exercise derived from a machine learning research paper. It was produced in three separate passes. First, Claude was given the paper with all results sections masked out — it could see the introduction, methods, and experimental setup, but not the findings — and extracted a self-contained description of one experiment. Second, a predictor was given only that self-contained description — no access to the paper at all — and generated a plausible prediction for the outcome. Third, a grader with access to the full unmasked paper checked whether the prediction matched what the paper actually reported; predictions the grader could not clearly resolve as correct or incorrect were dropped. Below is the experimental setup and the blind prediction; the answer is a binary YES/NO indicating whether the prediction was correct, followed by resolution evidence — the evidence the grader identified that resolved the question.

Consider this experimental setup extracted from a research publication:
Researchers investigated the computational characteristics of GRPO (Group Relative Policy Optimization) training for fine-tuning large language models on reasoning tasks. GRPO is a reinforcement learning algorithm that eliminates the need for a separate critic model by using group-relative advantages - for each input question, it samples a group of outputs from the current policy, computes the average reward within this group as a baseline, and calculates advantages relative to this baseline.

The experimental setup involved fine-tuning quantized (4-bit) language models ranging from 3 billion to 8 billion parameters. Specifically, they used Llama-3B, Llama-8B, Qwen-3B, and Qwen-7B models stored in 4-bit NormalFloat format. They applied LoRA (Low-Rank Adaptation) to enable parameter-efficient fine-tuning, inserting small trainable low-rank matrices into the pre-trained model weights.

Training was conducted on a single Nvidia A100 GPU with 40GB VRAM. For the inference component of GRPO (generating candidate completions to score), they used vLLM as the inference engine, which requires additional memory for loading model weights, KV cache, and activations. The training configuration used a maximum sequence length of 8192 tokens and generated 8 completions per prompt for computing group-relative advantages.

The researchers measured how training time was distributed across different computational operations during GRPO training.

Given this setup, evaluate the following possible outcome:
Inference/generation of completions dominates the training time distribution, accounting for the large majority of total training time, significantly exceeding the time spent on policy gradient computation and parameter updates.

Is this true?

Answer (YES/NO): YES